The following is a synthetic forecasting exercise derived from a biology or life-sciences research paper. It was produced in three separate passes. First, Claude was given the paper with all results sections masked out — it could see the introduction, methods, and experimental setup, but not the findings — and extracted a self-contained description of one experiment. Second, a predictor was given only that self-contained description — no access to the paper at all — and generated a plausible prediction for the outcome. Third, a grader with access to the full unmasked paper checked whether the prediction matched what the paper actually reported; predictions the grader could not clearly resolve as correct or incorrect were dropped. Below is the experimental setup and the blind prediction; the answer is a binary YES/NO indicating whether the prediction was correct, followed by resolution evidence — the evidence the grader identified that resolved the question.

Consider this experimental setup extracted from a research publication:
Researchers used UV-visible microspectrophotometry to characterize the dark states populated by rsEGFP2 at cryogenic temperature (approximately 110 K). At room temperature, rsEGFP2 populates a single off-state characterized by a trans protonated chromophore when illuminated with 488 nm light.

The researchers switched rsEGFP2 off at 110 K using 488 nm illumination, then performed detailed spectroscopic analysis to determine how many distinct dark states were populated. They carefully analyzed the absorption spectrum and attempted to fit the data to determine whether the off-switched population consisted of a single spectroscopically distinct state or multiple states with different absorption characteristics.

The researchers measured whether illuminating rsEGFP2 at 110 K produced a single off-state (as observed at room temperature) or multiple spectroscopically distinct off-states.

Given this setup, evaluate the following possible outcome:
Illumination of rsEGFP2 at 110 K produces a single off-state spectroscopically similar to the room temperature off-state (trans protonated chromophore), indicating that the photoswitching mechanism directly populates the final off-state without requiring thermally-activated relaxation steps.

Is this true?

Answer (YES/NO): NO